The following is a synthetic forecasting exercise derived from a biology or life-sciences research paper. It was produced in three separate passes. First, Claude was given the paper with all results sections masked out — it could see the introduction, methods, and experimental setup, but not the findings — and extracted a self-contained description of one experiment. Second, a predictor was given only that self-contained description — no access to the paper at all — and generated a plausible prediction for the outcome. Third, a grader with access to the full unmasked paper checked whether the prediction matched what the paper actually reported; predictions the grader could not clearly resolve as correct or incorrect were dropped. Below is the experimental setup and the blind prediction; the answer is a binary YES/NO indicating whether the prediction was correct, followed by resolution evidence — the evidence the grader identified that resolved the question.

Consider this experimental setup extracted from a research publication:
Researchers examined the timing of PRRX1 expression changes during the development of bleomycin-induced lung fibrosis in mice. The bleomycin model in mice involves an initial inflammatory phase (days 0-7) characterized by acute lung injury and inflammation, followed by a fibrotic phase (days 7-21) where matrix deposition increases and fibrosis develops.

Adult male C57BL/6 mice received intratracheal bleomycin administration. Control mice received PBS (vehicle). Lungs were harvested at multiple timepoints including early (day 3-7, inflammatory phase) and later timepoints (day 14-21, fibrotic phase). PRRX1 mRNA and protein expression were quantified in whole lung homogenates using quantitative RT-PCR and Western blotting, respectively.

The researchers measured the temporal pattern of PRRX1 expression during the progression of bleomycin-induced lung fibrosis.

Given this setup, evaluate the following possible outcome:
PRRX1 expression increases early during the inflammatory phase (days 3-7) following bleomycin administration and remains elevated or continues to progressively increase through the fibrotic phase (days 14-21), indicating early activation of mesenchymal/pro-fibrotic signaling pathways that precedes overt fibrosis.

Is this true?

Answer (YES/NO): NO